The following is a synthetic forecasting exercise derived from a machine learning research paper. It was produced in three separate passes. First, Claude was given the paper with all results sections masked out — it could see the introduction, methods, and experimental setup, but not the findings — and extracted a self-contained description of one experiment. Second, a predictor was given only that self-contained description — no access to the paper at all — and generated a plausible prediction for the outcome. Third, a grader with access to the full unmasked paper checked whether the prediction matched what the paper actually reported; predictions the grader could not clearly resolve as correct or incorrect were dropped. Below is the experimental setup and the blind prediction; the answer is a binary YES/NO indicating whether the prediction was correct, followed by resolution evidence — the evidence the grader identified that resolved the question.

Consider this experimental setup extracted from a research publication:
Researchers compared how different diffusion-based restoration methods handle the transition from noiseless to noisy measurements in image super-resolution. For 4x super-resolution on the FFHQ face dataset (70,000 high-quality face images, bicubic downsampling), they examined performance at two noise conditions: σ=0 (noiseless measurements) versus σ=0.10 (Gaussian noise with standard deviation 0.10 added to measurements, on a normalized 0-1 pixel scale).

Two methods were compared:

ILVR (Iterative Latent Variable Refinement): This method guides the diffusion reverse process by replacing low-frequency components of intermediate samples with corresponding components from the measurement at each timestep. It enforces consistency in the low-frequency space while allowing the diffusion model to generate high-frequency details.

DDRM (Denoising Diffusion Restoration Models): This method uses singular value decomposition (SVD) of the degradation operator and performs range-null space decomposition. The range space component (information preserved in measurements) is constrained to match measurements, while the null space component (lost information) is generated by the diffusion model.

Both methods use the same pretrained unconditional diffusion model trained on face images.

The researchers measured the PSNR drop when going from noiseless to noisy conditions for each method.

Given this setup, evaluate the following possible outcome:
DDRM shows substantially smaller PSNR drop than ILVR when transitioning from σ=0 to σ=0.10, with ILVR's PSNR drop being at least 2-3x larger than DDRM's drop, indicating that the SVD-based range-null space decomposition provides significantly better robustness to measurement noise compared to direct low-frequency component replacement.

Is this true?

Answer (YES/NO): NO